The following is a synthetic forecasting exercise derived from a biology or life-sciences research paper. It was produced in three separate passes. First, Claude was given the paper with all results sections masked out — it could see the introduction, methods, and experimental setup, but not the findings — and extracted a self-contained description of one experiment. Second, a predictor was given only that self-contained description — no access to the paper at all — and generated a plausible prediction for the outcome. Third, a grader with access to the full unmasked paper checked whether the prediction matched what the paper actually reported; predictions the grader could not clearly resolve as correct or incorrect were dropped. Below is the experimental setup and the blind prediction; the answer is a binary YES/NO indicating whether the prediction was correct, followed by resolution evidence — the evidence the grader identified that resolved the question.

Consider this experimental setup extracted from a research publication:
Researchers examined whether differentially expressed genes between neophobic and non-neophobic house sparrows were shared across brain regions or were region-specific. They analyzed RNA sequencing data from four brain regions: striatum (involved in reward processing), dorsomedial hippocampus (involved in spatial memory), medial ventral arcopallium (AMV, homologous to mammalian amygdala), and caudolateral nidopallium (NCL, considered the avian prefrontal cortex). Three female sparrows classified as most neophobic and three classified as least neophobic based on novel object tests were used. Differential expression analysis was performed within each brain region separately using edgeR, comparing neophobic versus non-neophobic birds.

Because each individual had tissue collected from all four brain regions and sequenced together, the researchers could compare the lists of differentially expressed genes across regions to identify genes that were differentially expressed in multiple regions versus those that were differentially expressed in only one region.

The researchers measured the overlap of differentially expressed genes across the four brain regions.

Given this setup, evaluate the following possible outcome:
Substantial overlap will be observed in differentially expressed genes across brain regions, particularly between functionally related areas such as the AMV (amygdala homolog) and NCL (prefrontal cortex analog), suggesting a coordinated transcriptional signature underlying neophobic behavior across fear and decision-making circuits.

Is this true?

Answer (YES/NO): NO